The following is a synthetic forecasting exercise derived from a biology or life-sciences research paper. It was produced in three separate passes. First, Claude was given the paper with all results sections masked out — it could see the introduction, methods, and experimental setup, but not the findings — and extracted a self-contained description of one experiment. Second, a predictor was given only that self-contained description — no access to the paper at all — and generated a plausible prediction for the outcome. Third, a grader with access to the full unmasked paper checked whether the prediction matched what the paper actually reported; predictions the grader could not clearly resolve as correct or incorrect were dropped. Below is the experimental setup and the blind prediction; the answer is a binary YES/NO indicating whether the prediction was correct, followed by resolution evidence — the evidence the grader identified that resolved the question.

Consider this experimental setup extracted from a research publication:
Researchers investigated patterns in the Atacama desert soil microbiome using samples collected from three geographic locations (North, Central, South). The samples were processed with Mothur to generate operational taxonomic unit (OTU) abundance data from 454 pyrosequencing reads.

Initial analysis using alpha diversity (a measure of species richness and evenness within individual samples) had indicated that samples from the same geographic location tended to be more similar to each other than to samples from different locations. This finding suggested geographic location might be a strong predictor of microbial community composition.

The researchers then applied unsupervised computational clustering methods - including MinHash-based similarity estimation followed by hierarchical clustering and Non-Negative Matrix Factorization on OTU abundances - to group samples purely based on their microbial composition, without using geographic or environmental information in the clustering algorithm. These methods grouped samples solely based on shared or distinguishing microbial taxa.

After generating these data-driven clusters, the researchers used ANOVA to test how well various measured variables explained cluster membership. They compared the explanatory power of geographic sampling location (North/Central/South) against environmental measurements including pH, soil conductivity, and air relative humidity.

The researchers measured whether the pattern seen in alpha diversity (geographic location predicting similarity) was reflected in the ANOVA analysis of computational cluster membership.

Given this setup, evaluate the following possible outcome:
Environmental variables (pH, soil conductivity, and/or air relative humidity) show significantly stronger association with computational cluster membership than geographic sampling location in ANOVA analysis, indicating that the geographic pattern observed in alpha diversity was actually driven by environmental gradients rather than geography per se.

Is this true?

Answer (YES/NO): YES